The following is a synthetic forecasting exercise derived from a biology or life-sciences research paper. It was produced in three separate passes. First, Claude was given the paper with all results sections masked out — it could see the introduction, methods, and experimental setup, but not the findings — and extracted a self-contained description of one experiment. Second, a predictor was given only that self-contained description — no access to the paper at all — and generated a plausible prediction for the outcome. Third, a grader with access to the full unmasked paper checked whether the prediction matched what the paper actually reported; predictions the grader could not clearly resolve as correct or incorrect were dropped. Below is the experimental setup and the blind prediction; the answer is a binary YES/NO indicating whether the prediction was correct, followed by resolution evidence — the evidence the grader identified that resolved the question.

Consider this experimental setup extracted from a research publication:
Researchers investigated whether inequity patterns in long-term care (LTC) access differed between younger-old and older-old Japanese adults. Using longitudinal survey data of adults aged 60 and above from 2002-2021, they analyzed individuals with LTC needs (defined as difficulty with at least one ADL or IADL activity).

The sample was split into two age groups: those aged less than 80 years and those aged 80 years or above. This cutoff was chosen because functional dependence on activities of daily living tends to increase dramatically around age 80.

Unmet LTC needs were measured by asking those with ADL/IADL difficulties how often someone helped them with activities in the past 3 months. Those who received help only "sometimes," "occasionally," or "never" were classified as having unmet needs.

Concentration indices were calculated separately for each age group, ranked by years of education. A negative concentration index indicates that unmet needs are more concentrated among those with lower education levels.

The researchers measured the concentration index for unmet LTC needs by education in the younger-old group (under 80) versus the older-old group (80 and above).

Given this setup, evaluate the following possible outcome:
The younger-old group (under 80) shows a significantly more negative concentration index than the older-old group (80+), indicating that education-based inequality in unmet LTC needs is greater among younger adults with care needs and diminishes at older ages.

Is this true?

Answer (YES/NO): NO